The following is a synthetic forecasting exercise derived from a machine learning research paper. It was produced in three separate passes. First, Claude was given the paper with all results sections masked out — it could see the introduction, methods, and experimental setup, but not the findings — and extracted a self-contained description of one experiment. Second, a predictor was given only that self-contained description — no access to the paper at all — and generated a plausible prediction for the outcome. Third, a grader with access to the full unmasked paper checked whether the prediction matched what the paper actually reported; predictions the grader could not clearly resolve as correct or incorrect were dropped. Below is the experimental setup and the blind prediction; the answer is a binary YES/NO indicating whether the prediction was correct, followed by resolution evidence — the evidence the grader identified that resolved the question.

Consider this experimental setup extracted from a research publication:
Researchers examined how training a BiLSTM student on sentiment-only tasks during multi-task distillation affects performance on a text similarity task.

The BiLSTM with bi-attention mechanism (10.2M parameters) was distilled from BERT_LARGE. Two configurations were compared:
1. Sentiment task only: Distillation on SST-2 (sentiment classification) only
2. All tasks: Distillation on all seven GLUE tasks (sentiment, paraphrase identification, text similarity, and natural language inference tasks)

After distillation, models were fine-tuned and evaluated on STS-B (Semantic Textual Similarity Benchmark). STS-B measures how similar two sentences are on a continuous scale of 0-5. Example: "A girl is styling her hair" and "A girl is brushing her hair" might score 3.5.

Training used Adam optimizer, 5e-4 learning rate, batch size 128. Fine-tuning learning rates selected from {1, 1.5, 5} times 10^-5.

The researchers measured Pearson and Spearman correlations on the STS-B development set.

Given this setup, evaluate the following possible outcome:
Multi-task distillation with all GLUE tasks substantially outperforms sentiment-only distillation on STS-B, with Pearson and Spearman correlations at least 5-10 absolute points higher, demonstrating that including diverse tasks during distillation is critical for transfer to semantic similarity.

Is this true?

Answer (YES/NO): YES